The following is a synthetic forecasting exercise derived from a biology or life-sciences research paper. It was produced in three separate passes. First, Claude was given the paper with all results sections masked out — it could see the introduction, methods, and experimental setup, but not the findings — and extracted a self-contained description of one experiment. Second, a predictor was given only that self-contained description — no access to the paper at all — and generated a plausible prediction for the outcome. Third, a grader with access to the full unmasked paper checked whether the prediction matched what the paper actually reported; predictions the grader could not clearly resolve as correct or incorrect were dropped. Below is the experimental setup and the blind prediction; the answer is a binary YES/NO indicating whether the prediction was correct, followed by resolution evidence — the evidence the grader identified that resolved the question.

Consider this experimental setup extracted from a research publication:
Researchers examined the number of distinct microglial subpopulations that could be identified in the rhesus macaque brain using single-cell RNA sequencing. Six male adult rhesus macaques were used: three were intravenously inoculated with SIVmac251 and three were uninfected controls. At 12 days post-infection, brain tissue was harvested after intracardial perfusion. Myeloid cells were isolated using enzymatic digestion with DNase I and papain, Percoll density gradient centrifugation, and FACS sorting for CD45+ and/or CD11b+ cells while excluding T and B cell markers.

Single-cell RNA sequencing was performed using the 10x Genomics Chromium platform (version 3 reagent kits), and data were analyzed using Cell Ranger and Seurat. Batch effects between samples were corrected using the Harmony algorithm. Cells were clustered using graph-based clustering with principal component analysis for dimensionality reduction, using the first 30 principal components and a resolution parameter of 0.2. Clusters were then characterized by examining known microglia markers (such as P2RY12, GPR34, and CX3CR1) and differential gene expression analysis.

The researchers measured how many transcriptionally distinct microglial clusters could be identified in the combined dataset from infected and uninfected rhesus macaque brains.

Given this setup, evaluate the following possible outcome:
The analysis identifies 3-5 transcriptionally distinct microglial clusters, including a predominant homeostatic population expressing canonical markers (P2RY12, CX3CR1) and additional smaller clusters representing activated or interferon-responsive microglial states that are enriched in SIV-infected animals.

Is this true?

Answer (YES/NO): NO